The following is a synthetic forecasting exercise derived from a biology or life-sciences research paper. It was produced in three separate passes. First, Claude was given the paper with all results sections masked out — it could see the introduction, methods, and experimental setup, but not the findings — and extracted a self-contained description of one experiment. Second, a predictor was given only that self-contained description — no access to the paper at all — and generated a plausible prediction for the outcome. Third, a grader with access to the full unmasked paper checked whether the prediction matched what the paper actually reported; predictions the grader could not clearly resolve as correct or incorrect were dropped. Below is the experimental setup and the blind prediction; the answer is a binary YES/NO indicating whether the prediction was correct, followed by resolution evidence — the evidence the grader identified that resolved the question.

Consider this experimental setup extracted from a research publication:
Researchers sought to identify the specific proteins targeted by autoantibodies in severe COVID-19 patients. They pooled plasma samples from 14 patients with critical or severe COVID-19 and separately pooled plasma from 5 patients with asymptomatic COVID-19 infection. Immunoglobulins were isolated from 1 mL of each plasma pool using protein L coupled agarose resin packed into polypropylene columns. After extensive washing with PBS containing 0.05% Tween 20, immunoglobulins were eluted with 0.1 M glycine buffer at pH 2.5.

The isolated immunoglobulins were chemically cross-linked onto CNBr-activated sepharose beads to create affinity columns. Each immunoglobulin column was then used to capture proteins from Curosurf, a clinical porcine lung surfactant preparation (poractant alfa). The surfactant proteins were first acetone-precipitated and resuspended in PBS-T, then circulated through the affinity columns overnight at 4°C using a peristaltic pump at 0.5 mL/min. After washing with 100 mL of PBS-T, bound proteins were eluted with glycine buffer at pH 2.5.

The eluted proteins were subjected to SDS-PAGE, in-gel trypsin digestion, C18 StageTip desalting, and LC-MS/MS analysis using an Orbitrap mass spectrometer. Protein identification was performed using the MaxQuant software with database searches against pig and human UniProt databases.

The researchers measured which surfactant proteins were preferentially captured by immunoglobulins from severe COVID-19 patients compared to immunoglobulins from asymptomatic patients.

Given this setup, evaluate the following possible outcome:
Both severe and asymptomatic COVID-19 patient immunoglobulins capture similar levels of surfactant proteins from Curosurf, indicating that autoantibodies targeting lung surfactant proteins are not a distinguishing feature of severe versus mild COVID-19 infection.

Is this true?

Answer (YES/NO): NO